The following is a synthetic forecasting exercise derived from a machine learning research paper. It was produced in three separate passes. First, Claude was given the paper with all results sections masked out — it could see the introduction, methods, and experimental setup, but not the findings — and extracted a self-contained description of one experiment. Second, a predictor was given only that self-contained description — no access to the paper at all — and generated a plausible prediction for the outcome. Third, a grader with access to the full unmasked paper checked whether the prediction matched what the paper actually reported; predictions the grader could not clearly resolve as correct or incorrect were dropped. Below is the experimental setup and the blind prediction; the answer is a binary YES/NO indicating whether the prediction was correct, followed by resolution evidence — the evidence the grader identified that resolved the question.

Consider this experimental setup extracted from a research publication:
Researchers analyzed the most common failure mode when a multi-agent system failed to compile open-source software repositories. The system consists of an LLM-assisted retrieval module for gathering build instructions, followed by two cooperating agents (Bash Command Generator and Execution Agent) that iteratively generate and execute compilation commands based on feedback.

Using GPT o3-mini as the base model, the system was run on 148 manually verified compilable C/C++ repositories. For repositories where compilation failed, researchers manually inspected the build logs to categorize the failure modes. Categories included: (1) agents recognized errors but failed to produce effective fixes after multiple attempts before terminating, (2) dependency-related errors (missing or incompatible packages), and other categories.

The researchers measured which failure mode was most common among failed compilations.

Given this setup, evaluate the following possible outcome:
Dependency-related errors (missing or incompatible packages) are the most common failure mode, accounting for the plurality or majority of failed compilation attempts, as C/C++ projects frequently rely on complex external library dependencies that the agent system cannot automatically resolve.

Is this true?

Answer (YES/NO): NO